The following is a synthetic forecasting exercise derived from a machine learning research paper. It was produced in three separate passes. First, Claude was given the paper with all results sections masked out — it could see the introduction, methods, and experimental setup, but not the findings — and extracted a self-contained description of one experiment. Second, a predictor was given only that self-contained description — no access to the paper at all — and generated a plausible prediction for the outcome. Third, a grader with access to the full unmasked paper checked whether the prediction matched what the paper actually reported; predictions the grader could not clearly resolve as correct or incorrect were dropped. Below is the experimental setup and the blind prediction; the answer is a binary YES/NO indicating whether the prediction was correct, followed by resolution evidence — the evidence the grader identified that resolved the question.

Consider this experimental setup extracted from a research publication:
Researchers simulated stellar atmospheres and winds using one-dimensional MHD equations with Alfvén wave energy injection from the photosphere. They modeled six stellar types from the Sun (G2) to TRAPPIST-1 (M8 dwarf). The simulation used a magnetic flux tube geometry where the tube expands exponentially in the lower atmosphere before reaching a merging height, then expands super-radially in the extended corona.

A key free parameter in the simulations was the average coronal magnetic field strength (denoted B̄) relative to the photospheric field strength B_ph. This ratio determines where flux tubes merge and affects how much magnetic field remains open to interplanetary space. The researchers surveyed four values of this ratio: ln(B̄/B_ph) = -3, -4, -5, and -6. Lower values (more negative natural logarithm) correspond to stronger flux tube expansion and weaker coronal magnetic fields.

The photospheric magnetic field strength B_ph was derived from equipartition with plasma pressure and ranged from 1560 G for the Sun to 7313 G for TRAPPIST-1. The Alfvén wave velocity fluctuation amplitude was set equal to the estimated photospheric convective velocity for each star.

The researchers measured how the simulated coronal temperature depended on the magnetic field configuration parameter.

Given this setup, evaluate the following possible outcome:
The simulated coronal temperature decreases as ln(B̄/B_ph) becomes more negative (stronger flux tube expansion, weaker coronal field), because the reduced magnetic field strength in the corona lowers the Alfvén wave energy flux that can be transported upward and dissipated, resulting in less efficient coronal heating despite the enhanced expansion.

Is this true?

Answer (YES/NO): NO